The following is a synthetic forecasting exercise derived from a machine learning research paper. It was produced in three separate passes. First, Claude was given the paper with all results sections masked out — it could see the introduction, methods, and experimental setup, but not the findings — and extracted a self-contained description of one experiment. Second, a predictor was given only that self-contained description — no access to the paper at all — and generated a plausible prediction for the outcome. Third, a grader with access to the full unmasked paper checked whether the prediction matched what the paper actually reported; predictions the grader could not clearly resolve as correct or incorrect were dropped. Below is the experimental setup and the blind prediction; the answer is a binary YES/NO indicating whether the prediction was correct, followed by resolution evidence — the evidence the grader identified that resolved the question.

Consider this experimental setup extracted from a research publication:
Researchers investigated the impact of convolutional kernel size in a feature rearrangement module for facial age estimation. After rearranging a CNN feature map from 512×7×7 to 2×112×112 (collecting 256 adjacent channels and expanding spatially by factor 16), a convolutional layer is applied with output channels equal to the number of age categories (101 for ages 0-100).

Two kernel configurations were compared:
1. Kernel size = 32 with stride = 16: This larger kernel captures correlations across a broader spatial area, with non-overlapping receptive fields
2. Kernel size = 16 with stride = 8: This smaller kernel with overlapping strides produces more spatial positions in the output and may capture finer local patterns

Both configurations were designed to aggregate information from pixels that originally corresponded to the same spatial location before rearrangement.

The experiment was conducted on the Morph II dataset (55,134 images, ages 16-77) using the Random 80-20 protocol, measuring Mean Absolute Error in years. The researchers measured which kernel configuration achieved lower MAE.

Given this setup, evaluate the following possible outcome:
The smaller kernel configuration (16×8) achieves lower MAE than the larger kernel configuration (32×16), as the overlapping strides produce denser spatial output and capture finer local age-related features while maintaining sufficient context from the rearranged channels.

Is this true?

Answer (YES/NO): NO